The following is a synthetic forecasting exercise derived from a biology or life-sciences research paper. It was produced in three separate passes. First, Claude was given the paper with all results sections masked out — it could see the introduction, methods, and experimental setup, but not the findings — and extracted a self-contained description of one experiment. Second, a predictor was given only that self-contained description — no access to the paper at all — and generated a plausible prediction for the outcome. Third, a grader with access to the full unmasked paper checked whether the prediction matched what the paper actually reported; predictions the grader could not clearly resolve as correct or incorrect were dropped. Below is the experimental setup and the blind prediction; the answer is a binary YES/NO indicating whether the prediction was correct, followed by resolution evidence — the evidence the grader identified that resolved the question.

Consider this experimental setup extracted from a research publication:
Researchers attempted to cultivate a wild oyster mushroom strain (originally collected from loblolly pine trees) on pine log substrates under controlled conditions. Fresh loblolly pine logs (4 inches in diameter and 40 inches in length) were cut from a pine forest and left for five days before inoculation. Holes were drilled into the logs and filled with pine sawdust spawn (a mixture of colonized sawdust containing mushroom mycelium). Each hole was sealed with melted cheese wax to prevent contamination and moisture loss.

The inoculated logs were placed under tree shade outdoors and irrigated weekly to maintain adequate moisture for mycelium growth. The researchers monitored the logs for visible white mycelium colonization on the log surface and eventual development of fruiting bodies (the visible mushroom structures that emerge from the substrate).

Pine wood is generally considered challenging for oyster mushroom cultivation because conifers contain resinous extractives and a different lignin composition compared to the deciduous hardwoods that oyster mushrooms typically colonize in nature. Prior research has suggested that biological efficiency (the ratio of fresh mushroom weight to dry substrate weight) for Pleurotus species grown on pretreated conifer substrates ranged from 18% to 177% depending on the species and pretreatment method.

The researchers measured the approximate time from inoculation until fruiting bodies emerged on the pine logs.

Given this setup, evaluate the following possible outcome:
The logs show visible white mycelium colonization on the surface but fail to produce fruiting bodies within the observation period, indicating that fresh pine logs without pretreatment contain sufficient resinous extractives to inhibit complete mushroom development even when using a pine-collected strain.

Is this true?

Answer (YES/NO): NO